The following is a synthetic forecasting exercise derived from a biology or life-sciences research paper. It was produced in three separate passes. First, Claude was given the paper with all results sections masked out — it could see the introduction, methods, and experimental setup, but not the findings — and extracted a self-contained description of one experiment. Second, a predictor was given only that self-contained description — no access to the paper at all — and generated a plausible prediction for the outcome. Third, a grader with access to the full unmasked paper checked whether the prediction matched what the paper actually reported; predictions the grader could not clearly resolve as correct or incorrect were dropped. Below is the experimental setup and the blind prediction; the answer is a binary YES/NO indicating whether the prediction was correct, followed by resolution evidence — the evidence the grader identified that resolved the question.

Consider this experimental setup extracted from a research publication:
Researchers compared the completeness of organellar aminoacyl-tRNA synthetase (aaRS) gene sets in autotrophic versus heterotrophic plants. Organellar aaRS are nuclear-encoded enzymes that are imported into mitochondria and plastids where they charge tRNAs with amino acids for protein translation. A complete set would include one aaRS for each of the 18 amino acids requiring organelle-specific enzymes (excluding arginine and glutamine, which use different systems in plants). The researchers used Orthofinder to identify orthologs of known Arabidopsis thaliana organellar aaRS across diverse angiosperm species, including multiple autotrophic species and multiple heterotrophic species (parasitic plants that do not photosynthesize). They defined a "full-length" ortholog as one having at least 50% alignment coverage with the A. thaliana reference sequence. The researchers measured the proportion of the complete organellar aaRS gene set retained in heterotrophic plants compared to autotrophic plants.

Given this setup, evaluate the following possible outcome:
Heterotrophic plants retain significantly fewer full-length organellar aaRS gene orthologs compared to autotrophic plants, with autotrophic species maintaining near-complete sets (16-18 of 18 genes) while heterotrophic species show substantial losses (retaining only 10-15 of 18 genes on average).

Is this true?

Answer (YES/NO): NO